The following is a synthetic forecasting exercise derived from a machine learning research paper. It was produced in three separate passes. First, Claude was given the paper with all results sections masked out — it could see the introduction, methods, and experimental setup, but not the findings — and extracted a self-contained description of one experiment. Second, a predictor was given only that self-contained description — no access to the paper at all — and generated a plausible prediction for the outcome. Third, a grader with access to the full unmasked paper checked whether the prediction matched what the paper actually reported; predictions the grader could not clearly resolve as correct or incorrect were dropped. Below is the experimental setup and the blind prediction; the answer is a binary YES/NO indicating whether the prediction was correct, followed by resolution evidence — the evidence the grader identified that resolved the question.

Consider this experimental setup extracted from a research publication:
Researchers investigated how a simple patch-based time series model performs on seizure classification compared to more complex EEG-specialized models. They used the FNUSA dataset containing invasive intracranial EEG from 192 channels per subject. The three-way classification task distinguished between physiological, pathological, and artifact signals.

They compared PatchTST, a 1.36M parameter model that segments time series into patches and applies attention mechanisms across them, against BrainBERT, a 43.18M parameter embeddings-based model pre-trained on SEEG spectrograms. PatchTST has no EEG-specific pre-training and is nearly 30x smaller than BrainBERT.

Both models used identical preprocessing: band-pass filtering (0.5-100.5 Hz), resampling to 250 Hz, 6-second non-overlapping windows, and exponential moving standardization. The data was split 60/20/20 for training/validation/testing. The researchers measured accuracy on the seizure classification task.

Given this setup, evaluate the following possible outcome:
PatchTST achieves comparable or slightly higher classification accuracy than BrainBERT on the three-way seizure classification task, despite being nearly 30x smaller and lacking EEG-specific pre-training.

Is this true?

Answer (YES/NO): NO